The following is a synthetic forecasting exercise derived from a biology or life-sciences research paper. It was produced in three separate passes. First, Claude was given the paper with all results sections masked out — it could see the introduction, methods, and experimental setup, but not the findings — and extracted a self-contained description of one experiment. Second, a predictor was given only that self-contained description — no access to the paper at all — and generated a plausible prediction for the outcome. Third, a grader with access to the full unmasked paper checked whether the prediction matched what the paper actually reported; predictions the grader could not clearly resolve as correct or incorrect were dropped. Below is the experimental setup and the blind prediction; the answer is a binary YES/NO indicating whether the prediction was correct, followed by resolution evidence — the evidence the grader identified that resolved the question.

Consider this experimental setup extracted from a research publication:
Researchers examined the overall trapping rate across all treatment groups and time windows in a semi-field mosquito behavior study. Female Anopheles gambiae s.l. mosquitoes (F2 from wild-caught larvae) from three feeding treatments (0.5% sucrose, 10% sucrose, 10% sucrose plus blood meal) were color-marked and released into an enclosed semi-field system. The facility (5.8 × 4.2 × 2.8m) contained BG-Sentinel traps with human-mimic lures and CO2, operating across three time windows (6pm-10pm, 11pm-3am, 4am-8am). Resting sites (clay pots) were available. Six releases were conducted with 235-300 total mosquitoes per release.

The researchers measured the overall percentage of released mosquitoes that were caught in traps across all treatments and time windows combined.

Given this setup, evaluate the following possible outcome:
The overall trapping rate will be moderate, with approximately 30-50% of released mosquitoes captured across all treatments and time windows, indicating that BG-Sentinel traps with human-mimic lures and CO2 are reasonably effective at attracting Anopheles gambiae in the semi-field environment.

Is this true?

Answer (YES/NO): YES